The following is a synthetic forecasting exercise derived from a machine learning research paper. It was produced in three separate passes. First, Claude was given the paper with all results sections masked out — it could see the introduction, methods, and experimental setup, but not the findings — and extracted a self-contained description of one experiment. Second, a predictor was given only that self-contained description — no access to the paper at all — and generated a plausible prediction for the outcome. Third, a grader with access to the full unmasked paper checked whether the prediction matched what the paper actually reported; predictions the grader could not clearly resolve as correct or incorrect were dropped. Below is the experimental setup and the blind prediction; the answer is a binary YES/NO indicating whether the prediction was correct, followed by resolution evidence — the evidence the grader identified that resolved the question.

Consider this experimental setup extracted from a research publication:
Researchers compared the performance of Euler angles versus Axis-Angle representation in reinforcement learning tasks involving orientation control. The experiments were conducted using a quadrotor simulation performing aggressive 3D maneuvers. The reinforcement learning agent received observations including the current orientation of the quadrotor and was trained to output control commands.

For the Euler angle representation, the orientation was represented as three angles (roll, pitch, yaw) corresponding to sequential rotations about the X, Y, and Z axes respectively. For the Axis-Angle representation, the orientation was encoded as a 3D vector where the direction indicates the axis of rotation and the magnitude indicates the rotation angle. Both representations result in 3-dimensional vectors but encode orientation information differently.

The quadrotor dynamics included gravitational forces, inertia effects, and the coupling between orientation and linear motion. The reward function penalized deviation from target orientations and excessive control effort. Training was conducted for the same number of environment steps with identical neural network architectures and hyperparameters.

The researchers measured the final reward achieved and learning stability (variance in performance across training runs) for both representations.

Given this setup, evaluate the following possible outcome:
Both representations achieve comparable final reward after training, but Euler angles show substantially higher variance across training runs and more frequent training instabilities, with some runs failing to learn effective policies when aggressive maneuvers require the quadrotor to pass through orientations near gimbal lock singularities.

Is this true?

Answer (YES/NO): NO